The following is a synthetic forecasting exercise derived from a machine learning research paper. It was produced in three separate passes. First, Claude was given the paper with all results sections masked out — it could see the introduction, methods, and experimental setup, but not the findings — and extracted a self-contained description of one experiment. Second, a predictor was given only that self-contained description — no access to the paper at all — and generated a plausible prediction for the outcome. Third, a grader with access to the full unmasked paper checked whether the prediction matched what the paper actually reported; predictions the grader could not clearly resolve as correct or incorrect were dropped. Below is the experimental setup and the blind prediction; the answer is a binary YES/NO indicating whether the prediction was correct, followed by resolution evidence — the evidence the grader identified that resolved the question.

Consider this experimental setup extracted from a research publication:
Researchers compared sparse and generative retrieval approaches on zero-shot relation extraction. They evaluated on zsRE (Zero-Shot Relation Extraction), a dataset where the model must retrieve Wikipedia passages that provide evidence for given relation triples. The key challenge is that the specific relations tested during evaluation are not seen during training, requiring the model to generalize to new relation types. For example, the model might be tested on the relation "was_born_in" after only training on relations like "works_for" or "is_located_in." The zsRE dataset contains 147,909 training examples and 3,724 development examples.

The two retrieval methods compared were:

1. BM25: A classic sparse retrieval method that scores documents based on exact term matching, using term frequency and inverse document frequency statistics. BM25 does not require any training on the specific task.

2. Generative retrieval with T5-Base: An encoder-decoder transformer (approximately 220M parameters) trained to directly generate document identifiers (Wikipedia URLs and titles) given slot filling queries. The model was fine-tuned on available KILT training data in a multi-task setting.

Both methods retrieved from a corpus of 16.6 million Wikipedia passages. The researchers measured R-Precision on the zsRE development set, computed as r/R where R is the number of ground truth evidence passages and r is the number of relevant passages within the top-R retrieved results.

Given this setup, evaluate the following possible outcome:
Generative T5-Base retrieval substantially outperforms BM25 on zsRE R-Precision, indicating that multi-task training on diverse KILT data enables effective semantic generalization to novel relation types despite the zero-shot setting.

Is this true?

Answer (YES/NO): YES